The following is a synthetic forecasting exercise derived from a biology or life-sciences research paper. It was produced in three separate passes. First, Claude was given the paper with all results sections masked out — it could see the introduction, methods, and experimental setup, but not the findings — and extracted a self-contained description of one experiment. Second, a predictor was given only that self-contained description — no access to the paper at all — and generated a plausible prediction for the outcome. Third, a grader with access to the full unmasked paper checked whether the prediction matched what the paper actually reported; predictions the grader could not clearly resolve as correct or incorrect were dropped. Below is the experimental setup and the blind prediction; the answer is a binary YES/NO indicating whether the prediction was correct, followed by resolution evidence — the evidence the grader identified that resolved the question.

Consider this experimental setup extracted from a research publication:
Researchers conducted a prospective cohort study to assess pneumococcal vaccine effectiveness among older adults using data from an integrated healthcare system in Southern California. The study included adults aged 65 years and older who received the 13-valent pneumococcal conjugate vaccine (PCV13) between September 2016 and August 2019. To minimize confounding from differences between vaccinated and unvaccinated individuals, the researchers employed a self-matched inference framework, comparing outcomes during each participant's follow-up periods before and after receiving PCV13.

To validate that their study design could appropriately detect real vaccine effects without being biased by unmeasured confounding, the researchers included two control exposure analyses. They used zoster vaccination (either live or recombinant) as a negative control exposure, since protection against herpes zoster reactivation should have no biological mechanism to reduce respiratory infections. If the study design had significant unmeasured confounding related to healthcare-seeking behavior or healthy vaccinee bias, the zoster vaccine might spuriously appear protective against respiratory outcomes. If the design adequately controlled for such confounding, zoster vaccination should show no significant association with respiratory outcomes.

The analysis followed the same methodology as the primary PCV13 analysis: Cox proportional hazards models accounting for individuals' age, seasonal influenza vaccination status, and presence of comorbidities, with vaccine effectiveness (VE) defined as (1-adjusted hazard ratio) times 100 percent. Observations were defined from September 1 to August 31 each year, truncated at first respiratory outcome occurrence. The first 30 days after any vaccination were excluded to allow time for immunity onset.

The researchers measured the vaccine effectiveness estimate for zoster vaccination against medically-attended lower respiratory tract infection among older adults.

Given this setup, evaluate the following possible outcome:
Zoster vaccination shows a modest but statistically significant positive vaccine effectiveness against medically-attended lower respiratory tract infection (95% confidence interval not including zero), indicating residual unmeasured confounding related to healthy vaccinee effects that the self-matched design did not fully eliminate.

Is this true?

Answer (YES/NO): NO